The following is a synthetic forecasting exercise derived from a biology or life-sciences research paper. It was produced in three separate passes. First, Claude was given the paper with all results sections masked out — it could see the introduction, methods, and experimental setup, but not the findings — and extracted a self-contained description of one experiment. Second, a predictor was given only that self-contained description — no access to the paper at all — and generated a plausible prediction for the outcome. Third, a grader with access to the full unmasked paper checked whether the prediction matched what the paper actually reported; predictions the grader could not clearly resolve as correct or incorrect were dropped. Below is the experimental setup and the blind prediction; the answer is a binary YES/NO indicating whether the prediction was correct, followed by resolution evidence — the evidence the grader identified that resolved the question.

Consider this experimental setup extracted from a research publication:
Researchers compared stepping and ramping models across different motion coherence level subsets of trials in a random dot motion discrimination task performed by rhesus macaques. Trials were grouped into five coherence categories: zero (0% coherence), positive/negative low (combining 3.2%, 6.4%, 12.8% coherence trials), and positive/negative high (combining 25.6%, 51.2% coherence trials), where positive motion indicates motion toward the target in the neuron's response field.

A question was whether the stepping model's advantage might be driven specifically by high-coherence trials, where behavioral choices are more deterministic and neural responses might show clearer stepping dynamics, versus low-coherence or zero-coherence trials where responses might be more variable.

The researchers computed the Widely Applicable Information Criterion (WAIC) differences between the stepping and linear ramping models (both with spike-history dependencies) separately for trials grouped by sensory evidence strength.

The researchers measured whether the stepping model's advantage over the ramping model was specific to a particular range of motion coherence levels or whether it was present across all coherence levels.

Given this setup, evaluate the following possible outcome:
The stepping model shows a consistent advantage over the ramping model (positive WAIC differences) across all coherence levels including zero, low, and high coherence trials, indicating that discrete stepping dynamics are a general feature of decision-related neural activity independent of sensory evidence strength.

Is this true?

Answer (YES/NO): YES